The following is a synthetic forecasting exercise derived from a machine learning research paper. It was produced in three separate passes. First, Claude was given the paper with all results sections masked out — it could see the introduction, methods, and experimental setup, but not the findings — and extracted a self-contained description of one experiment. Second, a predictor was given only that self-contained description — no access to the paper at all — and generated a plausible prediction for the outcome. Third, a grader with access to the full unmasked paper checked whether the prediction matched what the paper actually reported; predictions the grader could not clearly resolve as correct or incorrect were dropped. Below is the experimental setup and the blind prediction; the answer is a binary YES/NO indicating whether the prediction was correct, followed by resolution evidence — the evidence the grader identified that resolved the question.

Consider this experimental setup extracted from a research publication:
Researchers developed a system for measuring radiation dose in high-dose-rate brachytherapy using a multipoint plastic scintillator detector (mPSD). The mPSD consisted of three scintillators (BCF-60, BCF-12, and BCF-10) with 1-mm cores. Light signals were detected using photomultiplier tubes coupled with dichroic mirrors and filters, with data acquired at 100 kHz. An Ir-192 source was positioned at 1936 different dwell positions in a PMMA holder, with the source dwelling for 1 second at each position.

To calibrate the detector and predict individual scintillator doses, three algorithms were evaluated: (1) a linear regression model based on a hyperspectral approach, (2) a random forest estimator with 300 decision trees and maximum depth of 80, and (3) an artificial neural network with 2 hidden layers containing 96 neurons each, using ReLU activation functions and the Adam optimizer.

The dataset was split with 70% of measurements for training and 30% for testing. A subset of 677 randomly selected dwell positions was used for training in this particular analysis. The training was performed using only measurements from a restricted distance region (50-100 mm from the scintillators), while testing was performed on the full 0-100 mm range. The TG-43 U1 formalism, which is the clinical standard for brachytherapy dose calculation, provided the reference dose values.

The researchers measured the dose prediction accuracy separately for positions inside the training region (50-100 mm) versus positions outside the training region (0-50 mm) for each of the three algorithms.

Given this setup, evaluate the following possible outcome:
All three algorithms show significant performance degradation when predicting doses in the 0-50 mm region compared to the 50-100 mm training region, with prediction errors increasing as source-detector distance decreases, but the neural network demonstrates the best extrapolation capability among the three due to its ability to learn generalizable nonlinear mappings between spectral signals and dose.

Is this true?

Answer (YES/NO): NO